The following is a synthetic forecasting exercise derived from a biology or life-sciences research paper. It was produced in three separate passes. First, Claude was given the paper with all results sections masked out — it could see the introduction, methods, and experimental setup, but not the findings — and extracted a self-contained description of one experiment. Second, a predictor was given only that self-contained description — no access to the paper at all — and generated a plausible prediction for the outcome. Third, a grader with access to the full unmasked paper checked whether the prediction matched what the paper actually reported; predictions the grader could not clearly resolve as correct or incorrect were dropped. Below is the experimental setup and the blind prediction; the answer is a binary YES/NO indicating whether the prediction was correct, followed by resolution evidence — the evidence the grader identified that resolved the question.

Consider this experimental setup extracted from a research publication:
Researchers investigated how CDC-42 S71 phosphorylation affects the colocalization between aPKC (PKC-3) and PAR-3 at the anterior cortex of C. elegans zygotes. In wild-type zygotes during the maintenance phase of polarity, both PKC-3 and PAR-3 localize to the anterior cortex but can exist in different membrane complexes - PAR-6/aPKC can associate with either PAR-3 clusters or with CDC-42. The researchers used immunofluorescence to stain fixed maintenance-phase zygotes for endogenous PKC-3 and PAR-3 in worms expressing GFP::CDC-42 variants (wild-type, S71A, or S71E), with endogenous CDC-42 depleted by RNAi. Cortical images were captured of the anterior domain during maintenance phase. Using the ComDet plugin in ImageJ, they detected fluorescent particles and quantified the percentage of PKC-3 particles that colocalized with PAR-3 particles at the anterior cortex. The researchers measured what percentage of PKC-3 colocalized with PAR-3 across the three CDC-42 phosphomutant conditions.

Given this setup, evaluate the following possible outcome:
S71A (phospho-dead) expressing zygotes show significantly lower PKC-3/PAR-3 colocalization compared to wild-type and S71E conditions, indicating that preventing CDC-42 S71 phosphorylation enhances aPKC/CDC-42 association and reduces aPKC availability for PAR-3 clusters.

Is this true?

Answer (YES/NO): YES